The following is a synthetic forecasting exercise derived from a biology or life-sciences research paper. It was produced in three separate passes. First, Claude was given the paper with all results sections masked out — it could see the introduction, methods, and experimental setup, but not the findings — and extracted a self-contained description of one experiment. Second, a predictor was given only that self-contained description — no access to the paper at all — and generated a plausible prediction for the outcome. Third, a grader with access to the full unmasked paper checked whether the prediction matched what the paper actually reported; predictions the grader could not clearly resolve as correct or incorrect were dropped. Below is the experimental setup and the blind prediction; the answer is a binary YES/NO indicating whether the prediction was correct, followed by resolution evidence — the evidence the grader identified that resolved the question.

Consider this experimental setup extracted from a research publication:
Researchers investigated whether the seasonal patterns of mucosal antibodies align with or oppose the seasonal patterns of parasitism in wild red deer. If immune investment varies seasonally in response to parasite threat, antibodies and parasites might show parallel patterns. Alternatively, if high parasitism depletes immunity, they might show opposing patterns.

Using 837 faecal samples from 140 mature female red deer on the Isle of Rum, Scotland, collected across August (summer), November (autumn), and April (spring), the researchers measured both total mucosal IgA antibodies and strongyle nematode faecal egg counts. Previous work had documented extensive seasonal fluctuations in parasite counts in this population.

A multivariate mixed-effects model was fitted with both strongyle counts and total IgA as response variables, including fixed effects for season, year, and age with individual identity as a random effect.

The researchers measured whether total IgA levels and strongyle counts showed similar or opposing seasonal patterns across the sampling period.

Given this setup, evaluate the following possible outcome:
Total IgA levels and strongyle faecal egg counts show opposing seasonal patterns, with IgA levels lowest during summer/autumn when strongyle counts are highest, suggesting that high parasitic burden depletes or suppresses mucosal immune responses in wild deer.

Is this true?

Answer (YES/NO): NO